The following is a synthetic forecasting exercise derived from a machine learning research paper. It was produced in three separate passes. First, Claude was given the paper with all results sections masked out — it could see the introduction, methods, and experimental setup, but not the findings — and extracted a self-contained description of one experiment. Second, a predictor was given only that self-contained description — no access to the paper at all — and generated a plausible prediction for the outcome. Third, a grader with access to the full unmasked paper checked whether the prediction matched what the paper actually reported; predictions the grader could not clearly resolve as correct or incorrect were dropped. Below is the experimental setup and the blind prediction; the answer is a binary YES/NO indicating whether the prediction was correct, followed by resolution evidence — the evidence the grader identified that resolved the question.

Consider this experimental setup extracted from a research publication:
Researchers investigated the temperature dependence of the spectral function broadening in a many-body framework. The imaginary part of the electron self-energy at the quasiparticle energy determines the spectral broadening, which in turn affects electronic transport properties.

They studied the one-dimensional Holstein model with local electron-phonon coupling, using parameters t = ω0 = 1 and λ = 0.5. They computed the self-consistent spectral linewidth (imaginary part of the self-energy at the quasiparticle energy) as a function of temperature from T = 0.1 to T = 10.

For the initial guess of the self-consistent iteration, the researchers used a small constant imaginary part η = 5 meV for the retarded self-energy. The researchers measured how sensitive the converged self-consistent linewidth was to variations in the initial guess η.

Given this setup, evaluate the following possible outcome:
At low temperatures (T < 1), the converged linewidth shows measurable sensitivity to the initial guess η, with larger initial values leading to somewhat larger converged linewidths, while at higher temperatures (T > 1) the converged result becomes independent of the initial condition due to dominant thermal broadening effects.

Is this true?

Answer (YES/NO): NO